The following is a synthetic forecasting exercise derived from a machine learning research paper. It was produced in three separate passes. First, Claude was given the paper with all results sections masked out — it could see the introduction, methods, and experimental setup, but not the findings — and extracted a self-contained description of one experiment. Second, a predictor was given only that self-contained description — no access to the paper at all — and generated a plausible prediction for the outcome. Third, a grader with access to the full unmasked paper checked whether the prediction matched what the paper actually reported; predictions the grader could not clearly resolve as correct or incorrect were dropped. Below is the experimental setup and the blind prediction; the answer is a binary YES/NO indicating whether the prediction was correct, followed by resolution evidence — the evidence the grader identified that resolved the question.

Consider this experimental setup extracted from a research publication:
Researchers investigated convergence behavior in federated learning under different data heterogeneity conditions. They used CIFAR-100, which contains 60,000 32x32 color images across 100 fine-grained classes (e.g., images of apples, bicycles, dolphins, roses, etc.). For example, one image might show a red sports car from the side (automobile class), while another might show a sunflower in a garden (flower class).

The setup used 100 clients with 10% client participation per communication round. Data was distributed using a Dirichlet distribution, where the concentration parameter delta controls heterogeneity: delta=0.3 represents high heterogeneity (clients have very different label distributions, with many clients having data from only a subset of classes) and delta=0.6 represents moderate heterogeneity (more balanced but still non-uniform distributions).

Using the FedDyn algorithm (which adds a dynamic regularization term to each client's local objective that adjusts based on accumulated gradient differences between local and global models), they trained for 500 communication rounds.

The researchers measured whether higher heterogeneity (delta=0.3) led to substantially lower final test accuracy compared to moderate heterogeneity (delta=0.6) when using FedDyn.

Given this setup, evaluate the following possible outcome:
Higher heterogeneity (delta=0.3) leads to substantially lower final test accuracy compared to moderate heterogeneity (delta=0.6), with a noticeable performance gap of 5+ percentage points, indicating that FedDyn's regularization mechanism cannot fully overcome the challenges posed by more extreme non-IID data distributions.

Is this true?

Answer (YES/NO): NO